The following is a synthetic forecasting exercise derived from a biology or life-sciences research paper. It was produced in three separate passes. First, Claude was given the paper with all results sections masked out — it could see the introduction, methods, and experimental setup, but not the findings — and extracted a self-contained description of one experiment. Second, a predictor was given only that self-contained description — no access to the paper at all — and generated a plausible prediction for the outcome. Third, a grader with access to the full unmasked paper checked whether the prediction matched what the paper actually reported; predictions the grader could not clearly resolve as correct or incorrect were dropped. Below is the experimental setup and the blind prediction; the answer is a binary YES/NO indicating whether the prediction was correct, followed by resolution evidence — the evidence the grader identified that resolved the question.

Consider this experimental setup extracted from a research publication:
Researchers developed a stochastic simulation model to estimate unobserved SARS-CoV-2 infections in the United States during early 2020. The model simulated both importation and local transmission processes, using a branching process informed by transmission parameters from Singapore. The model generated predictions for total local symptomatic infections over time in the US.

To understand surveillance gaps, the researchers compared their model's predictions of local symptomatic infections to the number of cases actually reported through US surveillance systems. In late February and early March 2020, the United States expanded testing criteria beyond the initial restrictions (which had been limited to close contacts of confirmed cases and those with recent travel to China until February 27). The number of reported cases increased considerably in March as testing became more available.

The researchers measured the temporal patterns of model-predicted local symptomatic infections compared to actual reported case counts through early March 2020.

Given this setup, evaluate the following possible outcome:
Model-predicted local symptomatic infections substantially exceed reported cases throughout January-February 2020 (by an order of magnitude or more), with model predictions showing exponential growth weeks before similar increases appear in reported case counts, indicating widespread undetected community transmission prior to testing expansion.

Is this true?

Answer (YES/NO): YES